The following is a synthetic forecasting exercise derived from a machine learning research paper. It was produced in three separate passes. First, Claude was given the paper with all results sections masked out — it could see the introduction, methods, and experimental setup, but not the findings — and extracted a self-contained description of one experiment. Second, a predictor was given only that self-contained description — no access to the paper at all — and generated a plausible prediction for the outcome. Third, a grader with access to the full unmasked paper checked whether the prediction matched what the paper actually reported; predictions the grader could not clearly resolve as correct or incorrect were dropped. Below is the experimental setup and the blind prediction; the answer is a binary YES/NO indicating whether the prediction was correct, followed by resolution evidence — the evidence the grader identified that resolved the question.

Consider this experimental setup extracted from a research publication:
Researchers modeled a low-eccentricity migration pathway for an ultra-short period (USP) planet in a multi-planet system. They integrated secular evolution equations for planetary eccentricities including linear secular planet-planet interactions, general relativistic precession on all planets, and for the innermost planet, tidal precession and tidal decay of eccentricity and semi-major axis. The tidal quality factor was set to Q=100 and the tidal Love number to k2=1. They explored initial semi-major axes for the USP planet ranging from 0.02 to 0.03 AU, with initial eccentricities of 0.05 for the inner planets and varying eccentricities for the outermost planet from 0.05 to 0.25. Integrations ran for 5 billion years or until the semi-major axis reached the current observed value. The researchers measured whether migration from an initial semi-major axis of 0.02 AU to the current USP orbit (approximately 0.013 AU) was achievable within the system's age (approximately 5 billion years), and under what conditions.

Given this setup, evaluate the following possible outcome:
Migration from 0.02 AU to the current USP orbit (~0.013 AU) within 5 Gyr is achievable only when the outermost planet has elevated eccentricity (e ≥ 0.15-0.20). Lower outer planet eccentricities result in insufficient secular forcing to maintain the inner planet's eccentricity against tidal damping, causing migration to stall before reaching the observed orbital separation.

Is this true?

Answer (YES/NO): NO